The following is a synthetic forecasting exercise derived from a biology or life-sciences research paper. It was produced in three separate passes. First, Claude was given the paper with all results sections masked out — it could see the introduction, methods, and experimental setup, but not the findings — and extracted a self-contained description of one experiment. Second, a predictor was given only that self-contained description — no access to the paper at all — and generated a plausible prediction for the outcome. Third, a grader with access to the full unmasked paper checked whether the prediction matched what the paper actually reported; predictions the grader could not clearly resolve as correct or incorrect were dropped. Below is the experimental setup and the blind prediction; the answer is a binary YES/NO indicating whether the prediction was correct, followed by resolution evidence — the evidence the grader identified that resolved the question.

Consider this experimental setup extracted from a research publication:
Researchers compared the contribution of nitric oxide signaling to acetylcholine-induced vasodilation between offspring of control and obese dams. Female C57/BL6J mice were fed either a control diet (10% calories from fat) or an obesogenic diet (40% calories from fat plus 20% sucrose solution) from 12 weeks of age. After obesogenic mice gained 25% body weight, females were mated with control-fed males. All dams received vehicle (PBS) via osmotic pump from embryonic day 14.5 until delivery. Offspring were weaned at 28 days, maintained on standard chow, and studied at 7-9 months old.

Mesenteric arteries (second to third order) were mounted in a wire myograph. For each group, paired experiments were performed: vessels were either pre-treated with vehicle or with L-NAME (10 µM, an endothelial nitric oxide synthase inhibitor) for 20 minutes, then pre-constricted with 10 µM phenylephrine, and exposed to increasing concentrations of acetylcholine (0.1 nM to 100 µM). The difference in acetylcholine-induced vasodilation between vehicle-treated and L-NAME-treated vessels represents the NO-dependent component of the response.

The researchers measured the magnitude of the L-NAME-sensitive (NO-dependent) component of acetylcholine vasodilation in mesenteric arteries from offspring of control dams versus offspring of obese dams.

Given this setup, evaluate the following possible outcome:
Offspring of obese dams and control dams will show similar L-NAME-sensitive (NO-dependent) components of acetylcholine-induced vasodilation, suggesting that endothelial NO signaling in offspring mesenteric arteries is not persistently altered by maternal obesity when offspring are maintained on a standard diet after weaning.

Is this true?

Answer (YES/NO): NO